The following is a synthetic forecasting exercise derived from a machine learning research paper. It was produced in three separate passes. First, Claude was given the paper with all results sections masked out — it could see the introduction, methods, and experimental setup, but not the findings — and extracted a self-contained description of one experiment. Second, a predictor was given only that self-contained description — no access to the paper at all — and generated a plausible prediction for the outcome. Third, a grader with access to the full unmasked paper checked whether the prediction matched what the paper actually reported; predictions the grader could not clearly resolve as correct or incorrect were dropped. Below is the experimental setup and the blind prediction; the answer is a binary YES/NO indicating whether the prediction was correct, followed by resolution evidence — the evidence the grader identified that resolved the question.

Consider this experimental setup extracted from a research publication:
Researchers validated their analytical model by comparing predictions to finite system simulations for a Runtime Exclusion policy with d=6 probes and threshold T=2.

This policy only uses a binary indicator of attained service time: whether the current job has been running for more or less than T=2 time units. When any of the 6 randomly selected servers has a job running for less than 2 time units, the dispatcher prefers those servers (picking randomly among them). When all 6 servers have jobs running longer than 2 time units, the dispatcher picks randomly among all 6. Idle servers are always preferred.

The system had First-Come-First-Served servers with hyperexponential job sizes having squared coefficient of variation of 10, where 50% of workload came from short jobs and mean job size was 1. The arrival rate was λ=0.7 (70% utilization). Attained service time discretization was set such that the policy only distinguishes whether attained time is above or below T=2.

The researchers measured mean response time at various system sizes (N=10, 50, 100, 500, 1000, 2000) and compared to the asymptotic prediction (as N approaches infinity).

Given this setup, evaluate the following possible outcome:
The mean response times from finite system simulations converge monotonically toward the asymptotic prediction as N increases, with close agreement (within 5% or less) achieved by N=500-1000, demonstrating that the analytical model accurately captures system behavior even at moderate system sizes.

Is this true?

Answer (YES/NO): YES